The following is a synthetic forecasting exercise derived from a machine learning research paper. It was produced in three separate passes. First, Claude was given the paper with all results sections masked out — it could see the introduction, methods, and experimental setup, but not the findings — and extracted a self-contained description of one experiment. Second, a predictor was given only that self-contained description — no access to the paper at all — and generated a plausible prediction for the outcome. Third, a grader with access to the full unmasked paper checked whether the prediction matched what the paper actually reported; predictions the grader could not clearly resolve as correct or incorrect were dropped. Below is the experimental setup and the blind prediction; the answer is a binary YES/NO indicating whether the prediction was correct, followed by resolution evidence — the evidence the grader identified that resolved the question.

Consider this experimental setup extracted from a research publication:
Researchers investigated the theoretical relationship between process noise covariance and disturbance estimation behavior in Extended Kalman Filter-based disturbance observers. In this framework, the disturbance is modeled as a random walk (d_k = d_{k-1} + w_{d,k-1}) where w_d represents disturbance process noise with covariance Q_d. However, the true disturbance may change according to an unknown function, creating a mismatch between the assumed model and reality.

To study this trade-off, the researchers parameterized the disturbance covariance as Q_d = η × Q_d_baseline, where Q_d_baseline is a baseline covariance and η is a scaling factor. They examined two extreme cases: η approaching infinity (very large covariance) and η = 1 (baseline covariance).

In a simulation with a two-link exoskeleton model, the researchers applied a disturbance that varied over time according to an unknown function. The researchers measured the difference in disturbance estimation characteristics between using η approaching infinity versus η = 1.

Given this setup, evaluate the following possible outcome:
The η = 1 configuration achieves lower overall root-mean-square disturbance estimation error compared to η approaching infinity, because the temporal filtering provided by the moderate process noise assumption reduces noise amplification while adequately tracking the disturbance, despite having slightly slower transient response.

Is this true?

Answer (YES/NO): YES